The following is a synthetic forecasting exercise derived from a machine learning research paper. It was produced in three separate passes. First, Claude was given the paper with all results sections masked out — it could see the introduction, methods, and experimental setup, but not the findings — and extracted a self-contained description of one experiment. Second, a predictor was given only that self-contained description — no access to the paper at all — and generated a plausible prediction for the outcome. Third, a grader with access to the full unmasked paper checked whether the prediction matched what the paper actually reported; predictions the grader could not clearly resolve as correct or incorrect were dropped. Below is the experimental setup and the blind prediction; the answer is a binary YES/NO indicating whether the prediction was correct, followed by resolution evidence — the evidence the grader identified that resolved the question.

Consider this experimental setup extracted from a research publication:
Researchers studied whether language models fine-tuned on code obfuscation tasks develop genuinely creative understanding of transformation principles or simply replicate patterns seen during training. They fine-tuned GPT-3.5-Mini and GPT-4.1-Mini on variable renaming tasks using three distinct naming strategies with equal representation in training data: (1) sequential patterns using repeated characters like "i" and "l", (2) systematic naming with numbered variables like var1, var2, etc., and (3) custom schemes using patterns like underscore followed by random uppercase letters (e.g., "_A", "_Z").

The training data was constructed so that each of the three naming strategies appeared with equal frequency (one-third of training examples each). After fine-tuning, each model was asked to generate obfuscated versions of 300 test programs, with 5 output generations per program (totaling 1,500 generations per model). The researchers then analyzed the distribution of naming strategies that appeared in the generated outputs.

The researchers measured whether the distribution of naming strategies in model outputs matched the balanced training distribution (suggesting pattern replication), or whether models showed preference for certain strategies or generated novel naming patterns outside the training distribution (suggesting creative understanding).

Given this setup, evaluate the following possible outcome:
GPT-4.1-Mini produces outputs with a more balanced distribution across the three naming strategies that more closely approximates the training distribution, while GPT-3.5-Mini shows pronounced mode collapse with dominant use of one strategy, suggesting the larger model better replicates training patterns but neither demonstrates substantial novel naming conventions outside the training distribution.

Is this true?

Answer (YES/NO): NO